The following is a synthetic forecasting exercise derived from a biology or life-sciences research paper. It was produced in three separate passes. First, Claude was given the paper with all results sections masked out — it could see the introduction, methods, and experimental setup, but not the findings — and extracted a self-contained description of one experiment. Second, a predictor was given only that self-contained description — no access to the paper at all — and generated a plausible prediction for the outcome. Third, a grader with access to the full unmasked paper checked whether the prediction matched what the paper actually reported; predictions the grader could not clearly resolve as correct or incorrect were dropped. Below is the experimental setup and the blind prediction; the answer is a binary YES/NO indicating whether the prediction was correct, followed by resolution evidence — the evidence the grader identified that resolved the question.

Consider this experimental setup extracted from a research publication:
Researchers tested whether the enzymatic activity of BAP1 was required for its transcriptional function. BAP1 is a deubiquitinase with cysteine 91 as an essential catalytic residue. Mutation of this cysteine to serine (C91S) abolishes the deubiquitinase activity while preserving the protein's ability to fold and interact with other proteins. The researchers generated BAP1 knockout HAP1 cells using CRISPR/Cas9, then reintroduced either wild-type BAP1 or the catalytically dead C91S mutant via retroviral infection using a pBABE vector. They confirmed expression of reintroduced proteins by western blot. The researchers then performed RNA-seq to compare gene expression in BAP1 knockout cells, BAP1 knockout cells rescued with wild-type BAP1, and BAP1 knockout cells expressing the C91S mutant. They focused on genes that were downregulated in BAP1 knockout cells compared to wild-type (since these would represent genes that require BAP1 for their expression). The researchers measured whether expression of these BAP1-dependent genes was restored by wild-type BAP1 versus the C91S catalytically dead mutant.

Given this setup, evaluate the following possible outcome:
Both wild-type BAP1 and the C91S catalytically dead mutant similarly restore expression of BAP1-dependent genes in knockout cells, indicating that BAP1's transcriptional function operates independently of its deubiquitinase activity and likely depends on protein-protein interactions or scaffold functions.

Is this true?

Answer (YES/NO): NO